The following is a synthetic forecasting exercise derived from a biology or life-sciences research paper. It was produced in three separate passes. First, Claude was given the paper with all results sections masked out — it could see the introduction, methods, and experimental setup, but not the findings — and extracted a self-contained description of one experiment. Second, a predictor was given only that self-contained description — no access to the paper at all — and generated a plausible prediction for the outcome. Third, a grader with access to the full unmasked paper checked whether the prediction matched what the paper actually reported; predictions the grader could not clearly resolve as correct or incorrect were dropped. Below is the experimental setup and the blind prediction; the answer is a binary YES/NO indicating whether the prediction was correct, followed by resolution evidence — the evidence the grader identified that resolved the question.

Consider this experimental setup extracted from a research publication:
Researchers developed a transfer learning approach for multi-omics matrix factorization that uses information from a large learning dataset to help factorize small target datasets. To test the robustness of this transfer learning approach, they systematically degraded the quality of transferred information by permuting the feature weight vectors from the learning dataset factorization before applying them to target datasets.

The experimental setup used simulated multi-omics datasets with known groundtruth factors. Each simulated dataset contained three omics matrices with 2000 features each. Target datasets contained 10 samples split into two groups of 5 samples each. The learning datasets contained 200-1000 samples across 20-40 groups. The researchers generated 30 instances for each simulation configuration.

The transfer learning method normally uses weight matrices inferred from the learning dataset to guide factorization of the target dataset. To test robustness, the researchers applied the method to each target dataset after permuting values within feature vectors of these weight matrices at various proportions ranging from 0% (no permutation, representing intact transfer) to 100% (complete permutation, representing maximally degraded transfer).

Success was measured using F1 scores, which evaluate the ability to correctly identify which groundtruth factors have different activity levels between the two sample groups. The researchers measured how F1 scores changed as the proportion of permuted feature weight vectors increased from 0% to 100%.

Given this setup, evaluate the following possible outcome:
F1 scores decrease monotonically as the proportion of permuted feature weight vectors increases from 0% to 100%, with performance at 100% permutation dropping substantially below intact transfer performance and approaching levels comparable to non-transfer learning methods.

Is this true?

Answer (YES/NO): NO